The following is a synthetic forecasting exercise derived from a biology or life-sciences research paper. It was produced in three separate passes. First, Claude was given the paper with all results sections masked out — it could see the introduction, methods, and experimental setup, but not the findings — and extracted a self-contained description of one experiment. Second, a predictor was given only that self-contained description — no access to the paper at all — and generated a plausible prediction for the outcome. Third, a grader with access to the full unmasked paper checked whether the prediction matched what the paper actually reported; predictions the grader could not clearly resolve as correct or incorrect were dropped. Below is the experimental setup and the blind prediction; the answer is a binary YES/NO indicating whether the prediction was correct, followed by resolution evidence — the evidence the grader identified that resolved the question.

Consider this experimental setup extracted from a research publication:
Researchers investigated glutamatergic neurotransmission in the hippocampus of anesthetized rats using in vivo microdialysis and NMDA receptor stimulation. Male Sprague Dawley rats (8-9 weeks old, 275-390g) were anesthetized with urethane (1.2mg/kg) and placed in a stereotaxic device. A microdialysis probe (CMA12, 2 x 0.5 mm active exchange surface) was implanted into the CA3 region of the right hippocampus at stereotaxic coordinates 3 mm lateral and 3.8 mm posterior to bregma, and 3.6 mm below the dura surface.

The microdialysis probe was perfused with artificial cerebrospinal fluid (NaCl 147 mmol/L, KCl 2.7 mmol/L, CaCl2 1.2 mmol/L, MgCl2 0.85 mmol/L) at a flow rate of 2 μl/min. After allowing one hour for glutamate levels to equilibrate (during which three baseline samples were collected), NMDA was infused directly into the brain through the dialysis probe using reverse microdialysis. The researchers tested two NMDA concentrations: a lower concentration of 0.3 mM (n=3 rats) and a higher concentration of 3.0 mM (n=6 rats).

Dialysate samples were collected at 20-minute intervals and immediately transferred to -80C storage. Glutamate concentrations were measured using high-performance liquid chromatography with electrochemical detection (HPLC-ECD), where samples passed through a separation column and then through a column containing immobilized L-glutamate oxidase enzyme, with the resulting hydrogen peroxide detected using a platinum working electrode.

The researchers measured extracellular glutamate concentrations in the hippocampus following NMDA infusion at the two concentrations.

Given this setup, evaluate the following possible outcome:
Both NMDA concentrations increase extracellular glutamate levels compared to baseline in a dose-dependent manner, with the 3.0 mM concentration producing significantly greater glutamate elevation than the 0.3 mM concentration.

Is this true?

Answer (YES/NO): YES